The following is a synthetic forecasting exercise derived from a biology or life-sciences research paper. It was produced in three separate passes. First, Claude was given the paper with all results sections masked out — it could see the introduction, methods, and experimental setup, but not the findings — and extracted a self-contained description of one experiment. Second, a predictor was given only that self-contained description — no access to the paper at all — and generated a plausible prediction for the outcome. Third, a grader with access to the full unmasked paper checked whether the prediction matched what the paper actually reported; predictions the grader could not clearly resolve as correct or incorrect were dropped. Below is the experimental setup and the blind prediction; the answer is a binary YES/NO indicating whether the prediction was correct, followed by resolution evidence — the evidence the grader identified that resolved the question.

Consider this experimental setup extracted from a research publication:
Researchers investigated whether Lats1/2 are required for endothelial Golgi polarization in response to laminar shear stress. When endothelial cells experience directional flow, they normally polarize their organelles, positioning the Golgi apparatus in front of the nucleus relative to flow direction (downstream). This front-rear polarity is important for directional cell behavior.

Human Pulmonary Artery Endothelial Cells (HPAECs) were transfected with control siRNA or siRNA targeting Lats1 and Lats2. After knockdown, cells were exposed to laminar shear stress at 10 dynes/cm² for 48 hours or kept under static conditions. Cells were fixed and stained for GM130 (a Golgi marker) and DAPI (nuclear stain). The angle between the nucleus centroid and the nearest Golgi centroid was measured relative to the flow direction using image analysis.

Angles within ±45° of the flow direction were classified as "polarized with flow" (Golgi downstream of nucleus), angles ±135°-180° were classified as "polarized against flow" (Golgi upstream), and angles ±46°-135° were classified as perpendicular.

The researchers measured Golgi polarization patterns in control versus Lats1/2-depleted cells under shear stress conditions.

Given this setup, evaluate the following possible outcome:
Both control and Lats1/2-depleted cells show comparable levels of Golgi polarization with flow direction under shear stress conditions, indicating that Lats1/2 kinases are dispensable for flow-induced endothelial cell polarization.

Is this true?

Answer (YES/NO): NO